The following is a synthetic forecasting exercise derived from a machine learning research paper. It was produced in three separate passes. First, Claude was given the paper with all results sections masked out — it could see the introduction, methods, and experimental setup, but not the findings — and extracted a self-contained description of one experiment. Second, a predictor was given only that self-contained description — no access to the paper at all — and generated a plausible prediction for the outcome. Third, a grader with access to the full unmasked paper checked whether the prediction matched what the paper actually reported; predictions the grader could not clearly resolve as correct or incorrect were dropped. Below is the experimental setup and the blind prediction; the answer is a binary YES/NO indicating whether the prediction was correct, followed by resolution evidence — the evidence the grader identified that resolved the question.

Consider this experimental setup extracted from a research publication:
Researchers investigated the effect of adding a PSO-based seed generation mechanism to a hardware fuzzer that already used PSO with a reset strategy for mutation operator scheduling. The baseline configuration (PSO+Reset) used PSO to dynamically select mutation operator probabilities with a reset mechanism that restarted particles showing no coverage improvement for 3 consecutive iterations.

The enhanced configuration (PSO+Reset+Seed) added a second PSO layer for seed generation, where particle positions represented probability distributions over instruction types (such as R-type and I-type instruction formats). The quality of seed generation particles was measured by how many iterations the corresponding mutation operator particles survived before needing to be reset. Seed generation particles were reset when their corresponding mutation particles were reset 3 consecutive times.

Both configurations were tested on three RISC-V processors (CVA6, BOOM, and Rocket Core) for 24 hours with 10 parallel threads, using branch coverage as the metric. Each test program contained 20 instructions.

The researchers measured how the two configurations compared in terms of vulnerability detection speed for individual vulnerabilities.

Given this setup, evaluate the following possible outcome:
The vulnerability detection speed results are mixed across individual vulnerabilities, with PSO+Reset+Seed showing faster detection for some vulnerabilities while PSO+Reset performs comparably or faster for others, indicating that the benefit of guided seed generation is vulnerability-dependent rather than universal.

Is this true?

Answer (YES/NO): NO